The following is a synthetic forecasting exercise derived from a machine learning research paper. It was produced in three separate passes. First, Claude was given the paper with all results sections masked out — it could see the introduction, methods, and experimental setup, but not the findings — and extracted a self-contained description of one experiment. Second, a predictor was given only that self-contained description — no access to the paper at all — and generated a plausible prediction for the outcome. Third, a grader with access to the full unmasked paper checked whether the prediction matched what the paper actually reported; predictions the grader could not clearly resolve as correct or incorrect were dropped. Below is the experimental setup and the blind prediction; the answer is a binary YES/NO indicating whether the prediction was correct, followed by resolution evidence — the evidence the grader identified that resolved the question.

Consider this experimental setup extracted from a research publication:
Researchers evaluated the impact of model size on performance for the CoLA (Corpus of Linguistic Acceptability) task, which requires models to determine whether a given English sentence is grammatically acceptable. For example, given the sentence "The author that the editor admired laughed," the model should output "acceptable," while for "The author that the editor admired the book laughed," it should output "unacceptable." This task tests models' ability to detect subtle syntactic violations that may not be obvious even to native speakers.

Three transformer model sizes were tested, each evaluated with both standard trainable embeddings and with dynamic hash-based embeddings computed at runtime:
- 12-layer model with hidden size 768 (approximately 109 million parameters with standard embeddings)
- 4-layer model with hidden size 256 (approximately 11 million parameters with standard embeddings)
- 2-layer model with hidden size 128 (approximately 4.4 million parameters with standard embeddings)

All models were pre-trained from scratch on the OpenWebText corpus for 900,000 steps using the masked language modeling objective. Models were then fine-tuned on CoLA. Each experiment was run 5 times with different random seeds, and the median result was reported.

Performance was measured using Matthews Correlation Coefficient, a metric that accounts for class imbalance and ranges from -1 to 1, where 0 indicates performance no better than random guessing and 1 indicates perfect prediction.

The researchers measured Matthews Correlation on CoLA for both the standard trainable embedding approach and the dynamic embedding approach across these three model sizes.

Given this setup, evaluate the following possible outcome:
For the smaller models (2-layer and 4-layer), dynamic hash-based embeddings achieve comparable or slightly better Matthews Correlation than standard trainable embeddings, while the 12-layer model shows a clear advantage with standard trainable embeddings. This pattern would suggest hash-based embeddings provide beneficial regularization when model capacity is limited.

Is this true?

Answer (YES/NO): NO